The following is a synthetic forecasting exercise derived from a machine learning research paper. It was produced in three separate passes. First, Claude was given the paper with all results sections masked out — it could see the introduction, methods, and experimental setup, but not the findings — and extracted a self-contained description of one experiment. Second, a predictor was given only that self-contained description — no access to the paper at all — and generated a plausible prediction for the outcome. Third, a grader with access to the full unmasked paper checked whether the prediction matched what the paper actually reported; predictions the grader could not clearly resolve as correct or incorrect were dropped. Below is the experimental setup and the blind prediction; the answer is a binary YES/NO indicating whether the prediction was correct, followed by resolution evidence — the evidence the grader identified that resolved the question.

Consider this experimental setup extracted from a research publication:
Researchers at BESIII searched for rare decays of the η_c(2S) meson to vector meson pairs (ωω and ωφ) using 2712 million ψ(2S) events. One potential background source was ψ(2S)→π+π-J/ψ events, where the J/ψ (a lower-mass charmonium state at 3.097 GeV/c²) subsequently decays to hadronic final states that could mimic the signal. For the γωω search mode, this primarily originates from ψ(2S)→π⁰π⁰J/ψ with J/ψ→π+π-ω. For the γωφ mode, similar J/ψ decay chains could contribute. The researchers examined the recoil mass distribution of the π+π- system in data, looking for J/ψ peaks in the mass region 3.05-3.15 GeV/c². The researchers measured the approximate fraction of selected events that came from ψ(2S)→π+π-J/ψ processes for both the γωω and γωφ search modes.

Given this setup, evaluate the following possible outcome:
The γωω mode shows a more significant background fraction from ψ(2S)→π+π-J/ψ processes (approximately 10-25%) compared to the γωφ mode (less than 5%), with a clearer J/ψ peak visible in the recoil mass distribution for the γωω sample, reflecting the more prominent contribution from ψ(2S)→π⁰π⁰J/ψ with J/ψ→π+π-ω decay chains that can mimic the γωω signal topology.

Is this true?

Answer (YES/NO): NO